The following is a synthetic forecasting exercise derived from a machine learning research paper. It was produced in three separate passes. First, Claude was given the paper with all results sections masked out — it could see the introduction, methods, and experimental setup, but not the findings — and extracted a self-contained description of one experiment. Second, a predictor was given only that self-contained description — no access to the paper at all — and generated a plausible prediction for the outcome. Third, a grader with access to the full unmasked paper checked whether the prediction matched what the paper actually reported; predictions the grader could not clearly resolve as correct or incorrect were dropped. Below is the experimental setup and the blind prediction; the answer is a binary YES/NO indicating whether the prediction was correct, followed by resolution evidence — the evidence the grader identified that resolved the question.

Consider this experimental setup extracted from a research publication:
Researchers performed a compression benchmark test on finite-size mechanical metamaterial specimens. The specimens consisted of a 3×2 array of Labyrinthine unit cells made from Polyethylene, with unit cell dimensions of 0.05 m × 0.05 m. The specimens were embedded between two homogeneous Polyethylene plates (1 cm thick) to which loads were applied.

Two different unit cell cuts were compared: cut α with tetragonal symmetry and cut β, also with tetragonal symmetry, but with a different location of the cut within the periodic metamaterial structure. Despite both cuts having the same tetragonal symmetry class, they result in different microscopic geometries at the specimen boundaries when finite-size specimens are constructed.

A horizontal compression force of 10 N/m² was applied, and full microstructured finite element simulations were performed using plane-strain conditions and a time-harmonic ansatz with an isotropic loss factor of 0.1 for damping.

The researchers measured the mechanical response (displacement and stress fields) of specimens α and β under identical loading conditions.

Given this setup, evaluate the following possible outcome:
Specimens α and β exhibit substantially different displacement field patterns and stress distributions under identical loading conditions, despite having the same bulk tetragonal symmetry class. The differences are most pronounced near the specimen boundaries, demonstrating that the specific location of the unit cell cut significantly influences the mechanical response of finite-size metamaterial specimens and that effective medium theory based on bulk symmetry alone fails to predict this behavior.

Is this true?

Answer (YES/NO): YES